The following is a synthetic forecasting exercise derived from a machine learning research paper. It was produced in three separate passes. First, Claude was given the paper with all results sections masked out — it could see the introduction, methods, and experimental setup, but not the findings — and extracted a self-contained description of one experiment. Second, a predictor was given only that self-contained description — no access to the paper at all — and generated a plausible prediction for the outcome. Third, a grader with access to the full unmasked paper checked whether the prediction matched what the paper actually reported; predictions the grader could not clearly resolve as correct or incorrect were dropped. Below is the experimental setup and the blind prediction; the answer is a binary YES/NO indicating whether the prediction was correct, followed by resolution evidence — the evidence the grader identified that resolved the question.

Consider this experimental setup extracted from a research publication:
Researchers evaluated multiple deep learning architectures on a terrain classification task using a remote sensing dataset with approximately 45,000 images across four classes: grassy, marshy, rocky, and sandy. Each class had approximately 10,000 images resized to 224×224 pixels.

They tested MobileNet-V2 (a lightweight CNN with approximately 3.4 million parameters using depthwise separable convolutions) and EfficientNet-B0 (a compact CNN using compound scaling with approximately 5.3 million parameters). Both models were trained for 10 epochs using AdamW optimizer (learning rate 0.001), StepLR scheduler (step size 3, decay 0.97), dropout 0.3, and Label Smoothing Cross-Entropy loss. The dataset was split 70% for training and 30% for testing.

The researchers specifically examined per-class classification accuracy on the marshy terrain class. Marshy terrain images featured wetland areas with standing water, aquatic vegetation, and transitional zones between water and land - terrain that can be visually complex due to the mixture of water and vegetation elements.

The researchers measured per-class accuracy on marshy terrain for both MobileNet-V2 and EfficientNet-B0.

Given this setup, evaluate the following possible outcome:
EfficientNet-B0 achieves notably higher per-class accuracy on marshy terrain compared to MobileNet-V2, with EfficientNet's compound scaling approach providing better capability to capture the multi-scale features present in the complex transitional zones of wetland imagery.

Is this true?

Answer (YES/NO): NO